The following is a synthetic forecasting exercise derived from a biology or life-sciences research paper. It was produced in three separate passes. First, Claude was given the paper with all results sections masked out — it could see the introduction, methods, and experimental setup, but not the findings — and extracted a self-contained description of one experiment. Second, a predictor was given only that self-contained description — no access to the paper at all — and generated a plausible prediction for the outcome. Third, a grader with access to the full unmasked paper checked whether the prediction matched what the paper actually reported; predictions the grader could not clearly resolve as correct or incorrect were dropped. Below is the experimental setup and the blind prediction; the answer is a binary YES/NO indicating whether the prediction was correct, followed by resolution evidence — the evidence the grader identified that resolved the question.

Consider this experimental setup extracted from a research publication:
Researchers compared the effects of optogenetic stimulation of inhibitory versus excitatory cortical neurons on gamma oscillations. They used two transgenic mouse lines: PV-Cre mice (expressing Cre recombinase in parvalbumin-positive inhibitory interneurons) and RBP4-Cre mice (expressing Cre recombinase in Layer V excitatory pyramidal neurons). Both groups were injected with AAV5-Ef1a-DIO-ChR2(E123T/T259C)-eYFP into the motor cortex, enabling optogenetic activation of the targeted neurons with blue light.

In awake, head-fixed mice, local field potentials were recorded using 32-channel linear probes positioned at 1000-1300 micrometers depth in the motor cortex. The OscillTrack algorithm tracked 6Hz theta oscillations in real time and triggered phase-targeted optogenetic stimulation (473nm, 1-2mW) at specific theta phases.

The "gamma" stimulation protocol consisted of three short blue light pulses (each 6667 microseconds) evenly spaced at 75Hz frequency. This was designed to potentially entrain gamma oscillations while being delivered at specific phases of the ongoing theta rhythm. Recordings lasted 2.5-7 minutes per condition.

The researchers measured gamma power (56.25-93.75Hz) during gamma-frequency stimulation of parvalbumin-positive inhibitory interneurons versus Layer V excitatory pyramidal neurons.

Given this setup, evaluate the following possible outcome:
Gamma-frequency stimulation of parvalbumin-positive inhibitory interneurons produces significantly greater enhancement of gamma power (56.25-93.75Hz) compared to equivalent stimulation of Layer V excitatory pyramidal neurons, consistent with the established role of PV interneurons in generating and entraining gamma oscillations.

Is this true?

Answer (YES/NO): NO